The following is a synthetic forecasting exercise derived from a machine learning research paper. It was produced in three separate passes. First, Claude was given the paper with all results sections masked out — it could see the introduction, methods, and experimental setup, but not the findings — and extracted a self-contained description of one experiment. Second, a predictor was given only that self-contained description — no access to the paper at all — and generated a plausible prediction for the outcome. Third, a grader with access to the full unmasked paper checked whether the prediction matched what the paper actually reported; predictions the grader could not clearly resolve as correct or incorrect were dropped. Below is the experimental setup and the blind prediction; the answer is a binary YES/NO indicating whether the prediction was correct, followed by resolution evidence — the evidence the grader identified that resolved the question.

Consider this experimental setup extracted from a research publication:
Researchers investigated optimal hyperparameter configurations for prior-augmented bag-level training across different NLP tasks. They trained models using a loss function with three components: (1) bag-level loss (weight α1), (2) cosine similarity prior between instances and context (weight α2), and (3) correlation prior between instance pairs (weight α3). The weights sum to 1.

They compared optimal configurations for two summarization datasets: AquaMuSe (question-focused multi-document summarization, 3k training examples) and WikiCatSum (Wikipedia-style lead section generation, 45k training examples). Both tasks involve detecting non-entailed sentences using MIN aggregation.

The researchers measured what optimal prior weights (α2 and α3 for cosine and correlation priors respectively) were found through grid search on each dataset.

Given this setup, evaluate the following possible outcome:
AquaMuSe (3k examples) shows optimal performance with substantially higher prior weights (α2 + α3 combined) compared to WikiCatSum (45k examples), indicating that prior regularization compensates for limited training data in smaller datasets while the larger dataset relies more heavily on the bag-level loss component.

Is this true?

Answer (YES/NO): NO